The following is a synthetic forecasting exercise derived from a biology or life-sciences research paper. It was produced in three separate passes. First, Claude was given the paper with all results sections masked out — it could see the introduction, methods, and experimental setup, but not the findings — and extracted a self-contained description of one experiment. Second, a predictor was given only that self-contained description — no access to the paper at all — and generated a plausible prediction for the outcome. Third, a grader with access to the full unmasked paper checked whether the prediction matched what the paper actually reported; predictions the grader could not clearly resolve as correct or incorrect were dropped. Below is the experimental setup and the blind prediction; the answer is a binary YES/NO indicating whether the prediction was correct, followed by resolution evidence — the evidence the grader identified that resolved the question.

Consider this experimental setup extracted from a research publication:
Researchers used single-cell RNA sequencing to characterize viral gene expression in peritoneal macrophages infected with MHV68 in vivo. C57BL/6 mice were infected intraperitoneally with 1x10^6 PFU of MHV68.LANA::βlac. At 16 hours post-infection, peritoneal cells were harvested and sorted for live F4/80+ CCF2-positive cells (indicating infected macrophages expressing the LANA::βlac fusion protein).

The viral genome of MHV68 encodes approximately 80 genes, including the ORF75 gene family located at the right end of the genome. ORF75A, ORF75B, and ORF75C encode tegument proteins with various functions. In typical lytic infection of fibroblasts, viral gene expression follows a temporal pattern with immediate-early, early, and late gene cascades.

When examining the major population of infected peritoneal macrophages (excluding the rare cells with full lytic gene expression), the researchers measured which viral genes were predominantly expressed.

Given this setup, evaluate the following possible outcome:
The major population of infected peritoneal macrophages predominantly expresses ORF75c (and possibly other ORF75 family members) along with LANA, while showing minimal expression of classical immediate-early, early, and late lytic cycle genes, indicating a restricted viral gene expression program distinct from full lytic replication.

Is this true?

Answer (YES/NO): NO